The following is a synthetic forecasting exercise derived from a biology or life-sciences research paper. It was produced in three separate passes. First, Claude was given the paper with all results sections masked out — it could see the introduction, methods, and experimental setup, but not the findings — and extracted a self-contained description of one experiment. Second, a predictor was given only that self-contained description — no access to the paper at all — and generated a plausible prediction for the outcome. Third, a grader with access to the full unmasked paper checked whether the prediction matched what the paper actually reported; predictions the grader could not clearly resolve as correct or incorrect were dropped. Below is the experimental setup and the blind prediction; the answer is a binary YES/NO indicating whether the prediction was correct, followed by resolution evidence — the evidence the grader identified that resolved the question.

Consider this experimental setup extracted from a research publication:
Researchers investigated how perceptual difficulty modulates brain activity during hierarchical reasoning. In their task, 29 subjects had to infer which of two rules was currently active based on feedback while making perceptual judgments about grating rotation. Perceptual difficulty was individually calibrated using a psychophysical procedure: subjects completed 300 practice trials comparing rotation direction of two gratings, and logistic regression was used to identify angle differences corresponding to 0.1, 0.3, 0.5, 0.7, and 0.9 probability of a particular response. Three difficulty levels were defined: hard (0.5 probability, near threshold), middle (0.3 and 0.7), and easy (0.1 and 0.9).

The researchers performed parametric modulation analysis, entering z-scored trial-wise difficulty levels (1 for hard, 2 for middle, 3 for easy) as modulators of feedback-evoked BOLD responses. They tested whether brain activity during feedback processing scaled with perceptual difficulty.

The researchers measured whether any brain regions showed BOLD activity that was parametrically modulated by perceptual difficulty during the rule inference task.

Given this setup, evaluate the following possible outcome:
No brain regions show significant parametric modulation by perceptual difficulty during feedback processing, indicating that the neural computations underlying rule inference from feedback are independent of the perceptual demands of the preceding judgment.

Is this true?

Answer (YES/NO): NO